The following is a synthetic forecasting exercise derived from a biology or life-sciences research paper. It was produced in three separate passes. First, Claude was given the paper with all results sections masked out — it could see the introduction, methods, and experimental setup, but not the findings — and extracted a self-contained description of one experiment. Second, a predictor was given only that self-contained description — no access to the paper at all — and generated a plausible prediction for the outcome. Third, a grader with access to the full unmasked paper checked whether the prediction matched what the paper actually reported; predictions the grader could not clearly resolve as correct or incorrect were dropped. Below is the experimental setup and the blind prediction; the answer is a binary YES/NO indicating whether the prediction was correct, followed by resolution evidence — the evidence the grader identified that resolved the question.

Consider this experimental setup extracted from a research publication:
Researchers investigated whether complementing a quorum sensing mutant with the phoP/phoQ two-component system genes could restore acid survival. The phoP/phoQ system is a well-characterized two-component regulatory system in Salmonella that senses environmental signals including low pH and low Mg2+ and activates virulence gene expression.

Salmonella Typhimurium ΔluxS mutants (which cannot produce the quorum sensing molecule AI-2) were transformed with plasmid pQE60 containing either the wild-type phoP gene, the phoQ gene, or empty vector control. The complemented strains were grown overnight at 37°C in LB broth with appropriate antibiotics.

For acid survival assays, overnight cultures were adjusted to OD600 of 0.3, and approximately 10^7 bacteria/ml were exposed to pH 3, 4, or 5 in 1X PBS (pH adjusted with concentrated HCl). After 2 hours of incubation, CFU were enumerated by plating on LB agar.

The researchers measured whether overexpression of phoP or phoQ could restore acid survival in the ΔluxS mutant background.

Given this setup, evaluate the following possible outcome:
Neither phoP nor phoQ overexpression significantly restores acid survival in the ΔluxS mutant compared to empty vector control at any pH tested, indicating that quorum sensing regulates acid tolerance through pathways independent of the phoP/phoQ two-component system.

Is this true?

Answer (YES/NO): NO